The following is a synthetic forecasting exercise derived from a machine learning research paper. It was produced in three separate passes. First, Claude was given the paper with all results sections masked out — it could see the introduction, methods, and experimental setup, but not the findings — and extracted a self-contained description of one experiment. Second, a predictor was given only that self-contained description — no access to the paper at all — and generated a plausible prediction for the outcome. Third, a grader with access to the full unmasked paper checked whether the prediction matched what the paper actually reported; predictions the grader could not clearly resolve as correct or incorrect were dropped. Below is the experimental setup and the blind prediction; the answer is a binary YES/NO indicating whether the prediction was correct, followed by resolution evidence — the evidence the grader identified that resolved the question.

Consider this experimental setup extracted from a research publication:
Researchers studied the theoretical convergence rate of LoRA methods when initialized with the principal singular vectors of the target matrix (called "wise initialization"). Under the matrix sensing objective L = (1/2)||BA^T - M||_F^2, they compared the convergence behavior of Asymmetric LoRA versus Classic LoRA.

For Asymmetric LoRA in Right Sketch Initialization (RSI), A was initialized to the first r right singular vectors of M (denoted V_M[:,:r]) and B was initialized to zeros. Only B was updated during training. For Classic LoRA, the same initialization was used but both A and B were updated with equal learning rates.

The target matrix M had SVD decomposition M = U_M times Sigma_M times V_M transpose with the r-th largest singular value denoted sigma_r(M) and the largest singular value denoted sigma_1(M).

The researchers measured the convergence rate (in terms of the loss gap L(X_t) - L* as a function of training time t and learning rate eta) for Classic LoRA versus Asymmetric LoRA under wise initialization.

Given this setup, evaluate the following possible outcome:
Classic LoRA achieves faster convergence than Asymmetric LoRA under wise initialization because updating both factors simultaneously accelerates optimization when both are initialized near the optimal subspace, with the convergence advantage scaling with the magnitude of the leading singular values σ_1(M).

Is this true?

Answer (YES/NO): NO